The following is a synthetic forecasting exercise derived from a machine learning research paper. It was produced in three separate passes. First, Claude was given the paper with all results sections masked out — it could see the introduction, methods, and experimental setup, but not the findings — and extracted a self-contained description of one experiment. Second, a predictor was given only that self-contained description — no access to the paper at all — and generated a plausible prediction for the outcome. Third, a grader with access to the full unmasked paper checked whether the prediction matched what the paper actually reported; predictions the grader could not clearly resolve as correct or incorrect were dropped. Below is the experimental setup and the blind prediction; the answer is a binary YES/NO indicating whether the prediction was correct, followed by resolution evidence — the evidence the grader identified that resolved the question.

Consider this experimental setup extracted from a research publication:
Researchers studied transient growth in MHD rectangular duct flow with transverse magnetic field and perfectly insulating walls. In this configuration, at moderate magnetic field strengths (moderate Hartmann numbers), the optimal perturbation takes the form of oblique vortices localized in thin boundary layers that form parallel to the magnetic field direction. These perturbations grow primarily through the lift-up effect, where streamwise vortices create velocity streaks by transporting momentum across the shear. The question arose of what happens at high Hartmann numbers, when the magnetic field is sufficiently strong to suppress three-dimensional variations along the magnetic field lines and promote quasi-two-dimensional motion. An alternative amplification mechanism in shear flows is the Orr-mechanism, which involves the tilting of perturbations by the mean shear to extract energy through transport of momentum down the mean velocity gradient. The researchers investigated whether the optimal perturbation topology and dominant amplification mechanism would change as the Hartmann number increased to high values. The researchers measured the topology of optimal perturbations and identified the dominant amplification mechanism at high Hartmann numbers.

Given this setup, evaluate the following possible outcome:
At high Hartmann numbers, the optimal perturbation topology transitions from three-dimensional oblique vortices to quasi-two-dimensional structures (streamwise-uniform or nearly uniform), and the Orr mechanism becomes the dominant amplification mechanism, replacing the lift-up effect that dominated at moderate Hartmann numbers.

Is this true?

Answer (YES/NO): YES